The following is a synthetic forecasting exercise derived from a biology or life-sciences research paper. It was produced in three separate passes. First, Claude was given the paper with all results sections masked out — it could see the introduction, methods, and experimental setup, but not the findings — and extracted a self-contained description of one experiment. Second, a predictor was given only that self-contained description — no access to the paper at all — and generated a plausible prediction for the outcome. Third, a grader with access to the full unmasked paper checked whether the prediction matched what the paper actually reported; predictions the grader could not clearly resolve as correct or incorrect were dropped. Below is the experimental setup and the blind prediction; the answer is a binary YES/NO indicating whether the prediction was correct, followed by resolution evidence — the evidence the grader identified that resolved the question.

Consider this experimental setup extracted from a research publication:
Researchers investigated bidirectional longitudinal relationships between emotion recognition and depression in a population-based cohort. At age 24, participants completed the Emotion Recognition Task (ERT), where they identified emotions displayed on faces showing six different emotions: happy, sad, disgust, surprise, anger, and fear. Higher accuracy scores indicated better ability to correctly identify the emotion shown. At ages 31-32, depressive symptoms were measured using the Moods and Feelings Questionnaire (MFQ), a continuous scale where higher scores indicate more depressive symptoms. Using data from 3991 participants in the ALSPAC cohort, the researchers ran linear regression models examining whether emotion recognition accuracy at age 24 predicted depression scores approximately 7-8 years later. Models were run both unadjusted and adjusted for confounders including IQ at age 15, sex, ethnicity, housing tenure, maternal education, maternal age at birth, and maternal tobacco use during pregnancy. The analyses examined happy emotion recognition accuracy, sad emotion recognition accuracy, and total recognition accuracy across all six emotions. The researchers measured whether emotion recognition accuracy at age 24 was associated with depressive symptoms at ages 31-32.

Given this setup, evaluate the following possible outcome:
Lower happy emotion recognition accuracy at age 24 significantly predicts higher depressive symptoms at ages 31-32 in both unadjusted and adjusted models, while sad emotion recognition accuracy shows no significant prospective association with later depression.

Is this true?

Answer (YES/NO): YES